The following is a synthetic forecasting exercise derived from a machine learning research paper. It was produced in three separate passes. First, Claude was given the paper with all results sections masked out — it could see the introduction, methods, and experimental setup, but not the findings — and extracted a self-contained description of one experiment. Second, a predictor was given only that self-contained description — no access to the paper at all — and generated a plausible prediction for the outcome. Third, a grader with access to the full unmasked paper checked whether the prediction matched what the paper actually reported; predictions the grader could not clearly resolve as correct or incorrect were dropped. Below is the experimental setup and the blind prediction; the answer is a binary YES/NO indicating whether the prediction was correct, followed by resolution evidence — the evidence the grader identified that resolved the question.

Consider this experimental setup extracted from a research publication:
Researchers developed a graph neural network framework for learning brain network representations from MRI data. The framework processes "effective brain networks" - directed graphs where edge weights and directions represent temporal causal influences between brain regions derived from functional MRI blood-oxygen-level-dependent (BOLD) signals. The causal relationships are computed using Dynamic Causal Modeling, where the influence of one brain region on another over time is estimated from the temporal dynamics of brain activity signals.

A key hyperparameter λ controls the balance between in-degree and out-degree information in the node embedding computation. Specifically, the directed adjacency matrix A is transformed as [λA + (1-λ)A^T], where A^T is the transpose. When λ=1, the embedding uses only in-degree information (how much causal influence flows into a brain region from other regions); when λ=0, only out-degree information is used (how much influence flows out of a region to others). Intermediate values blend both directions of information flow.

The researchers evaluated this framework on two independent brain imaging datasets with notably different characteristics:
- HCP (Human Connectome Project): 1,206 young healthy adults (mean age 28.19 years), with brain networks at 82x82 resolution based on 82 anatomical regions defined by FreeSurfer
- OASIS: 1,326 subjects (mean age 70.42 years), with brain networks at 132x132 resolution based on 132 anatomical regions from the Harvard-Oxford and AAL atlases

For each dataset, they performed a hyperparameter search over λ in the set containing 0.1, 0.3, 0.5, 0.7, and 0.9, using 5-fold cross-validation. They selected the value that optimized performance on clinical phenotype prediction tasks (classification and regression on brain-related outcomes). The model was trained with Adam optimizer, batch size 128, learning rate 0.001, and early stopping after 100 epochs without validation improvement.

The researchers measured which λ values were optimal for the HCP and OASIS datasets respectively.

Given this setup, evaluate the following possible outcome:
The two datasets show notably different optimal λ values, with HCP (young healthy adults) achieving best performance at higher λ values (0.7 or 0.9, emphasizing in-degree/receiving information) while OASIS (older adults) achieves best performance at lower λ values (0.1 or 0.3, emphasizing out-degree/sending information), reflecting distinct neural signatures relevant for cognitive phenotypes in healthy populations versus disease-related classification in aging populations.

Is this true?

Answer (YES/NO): NO